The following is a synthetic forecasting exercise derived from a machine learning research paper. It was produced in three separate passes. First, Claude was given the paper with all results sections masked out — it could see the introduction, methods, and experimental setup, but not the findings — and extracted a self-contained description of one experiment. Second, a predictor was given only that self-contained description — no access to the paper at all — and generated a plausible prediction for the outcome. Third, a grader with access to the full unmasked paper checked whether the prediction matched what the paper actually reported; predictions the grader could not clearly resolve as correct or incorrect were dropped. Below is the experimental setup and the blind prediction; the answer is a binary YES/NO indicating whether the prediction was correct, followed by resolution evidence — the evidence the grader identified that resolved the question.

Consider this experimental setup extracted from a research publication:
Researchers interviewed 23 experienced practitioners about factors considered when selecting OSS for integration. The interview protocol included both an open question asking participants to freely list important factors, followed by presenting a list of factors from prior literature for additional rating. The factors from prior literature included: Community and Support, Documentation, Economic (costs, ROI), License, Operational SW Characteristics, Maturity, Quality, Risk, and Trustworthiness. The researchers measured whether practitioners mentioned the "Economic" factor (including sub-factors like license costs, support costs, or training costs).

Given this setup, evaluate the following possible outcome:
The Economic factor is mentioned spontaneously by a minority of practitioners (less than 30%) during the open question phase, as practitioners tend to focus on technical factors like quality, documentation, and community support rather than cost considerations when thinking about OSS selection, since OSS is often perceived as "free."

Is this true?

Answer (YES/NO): NO